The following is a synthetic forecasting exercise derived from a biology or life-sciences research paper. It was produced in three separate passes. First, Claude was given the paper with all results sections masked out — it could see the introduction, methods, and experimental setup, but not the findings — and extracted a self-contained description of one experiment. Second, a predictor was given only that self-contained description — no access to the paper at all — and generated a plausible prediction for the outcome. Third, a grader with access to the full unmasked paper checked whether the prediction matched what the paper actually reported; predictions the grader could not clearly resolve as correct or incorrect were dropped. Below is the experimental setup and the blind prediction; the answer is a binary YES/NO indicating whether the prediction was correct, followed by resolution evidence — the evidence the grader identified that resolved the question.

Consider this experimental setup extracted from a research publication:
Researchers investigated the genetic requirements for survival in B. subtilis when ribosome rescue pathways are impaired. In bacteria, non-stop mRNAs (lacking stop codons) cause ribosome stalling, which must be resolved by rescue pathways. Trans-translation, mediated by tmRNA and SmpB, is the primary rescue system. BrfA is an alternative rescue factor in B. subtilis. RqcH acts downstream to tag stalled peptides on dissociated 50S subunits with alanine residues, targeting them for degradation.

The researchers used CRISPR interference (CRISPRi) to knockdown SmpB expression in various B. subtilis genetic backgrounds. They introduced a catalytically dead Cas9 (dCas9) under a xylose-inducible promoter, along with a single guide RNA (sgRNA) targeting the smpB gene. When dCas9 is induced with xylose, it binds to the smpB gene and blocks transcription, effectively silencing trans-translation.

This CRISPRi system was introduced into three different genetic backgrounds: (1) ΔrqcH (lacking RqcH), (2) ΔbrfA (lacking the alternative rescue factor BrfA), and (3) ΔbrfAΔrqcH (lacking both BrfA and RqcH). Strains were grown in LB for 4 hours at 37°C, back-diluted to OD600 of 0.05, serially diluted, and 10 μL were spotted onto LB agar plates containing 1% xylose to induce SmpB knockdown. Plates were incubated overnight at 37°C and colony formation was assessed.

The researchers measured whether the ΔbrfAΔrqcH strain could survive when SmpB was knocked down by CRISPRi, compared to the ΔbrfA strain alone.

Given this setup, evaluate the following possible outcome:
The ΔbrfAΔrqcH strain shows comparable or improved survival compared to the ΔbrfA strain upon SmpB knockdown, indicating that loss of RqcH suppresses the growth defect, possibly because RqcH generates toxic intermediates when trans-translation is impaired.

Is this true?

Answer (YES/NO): NO